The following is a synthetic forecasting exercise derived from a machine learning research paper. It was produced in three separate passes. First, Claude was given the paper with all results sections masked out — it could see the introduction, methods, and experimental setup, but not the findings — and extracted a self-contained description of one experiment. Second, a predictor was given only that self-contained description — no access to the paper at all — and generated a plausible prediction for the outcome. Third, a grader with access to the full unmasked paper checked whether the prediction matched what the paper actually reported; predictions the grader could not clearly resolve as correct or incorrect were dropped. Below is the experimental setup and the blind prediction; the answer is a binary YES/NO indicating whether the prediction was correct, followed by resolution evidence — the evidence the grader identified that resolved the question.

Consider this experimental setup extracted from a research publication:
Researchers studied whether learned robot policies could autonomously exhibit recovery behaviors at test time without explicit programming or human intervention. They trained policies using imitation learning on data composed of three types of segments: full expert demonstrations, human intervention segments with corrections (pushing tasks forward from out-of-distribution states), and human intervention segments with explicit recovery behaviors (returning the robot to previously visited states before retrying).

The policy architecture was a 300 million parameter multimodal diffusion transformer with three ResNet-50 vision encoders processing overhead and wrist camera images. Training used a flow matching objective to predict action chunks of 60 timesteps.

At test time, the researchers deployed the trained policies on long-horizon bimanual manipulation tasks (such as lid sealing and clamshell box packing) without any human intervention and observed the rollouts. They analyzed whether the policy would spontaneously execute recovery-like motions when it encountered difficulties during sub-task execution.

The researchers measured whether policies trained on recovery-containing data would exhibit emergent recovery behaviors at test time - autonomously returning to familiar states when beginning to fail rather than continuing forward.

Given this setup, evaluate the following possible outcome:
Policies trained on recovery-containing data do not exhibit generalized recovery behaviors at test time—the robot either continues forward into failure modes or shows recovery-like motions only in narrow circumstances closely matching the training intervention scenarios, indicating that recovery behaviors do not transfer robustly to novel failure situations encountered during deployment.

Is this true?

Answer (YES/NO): NO